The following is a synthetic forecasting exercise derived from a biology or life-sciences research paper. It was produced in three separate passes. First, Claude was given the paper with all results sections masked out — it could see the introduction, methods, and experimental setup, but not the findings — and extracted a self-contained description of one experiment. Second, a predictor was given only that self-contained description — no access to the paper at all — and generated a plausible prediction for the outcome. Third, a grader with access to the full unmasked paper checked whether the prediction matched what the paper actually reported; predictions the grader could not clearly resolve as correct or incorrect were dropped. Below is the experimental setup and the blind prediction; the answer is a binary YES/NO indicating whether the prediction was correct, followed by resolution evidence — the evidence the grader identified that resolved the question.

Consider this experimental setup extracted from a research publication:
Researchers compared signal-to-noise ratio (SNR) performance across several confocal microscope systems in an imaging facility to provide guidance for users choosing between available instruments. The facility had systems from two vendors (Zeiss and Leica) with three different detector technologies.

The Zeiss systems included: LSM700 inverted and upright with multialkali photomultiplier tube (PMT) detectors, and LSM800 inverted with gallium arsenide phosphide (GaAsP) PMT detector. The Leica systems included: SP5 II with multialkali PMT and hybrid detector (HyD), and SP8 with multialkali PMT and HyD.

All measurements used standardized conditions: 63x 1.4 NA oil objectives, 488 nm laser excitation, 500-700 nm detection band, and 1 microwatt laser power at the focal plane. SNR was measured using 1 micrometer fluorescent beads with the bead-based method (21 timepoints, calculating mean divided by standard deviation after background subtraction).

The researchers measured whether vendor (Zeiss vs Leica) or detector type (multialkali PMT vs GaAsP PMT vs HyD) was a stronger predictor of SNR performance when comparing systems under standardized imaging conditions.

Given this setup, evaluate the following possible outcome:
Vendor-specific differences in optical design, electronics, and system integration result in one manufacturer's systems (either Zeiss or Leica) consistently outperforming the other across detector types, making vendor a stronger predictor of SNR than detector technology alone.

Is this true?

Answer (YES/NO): NO